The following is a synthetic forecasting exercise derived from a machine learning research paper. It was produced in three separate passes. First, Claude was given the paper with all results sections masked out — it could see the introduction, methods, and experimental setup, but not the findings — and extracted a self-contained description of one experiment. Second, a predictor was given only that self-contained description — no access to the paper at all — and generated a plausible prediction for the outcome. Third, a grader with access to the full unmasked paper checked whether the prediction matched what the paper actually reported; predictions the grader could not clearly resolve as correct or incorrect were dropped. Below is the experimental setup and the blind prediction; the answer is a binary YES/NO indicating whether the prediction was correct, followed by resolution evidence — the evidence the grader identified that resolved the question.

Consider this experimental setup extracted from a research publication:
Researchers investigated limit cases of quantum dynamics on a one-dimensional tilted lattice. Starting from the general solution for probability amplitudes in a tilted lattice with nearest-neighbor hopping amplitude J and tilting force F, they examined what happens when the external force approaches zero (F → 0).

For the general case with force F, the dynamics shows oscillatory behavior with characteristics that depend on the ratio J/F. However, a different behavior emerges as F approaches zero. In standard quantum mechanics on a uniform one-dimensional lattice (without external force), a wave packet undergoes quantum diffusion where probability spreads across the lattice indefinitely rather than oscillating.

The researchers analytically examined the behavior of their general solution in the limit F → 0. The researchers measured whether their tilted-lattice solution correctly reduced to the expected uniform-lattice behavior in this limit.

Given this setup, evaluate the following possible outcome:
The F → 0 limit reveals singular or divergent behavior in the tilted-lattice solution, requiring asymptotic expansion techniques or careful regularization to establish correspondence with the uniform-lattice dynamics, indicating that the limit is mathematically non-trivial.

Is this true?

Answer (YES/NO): NO